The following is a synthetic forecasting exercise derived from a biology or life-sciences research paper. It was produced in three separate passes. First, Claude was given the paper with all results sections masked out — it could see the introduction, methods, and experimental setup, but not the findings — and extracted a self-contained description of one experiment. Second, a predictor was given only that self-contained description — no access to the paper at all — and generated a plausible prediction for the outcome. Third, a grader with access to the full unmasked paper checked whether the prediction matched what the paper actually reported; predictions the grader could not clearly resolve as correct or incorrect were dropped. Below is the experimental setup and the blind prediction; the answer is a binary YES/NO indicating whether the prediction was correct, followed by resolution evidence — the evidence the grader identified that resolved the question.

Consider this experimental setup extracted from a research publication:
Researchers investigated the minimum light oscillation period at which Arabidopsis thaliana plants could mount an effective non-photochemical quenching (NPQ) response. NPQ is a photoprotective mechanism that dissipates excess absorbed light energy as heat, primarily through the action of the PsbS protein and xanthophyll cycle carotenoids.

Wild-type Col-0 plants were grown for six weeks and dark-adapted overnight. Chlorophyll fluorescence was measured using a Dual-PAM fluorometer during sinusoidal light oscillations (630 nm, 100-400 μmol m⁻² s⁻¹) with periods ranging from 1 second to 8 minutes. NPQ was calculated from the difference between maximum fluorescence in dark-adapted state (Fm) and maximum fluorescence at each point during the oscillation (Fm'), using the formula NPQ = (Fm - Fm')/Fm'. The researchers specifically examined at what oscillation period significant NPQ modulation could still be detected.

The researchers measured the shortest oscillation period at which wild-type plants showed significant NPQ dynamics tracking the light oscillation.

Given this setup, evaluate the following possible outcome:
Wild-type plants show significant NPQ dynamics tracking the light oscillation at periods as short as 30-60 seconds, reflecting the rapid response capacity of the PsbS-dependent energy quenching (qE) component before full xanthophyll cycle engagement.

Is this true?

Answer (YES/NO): YES